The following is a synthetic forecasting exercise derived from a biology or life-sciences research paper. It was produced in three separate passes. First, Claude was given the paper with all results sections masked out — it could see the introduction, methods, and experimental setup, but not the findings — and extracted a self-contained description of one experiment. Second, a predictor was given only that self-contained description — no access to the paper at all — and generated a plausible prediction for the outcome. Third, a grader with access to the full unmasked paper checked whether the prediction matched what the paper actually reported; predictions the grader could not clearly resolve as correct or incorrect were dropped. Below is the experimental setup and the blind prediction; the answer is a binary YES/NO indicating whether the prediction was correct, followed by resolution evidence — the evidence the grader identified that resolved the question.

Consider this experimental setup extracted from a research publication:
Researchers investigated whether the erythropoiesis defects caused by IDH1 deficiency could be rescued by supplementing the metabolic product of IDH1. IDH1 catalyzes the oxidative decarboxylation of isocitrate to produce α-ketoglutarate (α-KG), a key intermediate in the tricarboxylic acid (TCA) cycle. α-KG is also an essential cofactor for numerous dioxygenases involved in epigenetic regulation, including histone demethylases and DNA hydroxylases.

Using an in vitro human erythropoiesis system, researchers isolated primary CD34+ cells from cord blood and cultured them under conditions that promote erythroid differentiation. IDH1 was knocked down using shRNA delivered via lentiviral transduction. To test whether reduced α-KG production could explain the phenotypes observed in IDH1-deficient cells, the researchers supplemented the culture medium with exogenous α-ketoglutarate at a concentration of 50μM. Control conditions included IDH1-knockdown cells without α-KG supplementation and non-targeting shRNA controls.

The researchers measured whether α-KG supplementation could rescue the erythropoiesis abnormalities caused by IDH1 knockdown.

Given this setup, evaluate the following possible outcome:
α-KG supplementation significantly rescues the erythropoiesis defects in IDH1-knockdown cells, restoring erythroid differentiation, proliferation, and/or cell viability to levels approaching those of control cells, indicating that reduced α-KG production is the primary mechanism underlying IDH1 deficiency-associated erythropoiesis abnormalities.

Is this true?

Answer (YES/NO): NO